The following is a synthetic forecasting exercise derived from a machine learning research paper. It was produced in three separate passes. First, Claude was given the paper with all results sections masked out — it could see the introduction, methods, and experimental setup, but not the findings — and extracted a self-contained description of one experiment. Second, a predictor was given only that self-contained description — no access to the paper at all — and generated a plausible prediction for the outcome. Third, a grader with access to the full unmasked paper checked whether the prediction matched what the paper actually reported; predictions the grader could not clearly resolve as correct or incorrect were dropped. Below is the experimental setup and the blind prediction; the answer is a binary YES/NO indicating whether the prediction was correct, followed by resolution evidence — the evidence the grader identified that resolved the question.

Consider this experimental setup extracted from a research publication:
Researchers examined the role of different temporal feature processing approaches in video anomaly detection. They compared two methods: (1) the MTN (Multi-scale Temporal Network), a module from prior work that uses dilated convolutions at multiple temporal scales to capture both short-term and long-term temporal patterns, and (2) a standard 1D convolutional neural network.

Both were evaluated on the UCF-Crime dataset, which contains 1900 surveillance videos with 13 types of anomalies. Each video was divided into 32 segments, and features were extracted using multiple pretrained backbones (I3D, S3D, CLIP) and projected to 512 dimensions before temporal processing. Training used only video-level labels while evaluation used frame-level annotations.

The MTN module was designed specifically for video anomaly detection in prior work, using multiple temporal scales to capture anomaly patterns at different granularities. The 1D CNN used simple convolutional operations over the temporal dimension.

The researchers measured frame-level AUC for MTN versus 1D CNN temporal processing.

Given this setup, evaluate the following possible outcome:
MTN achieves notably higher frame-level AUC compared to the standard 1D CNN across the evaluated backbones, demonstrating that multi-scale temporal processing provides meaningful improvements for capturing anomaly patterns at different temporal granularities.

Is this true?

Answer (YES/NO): NO